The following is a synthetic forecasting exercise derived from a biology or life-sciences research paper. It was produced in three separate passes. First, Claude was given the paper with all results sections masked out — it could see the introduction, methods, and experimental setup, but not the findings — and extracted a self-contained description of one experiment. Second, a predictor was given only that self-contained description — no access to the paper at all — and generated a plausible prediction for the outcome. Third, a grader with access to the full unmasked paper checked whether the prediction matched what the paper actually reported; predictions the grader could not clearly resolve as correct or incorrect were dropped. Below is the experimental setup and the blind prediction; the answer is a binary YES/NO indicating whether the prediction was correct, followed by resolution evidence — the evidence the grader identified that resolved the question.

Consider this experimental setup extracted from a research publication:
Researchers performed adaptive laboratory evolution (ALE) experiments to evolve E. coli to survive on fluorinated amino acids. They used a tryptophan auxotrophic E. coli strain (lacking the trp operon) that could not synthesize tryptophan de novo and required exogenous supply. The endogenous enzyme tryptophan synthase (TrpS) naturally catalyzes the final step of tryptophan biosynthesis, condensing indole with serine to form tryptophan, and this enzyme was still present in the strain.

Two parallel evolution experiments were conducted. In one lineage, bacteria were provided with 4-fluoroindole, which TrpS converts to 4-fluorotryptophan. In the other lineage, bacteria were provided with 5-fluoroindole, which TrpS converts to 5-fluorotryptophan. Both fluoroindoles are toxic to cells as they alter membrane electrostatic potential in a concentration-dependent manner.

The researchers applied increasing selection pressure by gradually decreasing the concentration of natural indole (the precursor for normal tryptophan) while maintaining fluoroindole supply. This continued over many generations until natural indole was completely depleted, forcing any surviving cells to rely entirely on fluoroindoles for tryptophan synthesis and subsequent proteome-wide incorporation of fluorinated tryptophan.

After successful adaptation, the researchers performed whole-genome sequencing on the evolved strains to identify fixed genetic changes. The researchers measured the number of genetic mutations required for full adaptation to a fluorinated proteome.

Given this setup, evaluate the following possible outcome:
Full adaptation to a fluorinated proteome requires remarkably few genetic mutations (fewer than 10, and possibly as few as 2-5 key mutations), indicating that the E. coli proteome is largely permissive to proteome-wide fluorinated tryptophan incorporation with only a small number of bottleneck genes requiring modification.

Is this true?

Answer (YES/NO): YES